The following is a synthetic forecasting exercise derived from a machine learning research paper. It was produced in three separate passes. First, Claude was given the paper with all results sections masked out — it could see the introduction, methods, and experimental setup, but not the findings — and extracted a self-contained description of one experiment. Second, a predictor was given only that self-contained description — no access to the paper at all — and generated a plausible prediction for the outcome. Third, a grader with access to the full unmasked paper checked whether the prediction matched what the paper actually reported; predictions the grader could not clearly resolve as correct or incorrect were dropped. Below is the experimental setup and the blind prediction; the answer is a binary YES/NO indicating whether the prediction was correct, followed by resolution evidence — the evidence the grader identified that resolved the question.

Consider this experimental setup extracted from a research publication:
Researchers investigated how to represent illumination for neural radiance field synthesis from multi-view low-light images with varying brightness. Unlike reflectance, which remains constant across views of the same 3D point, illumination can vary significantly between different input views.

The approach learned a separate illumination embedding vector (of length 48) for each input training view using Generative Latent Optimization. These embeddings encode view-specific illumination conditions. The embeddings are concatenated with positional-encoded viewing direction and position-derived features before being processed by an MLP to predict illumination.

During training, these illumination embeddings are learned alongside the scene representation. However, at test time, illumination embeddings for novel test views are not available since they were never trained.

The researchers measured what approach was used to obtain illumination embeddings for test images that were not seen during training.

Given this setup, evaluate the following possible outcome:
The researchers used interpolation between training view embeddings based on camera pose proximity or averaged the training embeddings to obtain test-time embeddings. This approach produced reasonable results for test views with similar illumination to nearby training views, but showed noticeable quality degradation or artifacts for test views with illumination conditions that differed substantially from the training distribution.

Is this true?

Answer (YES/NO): NO